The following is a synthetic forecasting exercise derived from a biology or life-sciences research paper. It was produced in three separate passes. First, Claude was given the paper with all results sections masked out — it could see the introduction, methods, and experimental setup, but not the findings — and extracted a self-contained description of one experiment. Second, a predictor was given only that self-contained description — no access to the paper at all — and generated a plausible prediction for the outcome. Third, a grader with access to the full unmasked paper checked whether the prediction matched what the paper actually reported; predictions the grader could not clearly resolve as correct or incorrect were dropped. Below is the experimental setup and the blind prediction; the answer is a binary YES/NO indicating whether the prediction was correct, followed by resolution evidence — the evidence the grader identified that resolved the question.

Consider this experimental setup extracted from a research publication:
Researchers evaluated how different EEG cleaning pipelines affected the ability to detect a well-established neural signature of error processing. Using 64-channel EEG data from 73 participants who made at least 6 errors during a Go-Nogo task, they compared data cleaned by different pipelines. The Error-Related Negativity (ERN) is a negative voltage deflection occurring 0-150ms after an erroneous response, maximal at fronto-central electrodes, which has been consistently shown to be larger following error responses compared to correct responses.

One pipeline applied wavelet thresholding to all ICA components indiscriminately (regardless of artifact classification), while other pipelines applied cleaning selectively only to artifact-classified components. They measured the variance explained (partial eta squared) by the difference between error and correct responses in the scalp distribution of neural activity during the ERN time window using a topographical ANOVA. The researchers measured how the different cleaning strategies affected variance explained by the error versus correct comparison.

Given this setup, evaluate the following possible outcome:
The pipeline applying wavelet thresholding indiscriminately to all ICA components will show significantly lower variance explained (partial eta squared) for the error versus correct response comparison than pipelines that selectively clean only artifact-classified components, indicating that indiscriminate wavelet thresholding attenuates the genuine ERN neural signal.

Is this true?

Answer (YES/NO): YES